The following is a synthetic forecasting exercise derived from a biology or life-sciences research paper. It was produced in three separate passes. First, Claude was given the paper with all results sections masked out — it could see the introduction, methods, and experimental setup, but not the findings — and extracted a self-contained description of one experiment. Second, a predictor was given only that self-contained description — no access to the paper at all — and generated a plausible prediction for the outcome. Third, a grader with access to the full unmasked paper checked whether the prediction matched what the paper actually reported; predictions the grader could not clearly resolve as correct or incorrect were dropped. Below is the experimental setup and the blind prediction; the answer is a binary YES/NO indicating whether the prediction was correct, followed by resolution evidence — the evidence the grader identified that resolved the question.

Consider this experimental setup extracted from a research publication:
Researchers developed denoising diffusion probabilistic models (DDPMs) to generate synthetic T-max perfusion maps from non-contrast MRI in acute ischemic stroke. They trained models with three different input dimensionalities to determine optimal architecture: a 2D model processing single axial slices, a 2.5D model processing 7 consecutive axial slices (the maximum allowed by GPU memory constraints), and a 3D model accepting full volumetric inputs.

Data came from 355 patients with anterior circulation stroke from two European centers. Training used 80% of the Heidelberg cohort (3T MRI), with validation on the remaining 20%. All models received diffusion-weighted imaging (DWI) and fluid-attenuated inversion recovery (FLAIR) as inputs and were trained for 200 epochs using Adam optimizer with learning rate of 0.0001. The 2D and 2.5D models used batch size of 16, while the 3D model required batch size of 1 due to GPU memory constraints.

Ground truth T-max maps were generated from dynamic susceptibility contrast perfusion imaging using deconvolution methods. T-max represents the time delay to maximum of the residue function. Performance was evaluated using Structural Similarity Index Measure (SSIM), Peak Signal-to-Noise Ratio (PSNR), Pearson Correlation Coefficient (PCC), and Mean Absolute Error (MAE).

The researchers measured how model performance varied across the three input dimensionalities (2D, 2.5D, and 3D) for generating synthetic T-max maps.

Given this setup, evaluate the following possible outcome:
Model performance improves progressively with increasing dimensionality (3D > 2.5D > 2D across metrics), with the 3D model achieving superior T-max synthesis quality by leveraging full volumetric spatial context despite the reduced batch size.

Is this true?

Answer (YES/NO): NO